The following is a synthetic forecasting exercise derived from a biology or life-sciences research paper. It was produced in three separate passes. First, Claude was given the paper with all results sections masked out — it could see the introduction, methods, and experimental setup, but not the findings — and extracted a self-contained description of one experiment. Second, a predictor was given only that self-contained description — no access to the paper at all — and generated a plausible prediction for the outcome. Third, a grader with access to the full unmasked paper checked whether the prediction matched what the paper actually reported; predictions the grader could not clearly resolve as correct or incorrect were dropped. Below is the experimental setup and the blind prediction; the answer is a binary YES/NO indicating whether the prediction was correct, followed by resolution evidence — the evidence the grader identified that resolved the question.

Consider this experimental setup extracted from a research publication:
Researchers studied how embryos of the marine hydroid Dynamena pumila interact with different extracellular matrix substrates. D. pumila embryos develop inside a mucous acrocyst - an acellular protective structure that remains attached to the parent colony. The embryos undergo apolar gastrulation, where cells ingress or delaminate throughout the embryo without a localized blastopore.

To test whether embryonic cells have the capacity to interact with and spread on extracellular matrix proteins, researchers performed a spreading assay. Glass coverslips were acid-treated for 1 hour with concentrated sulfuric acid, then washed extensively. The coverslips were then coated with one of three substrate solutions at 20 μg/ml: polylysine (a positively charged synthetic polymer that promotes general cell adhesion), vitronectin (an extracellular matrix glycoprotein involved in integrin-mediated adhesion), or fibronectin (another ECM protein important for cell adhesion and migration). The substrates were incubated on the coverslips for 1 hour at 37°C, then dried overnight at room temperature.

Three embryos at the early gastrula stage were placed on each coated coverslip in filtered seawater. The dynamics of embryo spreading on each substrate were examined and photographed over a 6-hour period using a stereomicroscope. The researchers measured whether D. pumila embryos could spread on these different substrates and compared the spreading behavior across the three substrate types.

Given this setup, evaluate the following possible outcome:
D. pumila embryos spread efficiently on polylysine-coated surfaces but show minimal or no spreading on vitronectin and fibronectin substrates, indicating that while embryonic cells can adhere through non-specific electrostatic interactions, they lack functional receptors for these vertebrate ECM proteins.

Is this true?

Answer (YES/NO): NO